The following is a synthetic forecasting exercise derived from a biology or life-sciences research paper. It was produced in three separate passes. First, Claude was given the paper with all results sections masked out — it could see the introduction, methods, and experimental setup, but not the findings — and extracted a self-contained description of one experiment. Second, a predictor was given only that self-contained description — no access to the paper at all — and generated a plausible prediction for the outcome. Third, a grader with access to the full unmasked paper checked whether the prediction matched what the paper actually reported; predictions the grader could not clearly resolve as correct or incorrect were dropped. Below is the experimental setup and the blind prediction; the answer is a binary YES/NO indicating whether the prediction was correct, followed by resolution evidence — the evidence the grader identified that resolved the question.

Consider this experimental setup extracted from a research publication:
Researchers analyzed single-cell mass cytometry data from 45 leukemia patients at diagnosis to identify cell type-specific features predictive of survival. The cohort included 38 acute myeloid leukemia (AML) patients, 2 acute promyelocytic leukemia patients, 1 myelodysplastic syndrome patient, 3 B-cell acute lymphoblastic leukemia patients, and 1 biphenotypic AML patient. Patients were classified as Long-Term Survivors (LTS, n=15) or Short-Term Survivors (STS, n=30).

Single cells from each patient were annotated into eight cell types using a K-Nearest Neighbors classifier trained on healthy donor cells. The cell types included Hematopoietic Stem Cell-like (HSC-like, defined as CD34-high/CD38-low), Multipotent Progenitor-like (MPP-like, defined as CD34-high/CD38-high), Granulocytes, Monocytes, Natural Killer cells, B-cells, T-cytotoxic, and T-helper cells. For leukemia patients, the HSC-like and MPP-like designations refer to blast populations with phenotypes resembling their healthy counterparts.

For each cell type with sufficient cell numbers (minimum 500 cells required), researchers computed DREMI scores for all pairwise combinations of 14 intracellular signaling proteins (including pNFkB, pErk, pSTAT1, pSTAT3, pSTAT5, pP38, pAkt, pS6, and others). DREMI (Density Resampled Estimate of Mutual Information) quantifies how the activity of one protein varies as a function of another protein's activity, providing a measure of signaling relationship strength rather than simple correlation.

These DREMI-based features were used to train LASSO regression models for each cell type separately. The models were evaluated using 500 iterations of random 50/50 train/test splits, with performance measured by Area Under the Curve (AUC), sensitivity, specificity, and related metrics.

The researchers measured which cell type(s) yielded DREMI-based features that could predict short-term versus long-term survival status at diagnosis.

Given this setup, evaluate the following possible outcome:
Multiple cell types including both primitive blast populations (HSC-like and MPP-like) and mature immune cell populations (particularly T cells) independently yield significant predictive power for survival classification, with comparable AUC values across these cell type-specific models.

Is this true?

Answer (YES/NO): NO